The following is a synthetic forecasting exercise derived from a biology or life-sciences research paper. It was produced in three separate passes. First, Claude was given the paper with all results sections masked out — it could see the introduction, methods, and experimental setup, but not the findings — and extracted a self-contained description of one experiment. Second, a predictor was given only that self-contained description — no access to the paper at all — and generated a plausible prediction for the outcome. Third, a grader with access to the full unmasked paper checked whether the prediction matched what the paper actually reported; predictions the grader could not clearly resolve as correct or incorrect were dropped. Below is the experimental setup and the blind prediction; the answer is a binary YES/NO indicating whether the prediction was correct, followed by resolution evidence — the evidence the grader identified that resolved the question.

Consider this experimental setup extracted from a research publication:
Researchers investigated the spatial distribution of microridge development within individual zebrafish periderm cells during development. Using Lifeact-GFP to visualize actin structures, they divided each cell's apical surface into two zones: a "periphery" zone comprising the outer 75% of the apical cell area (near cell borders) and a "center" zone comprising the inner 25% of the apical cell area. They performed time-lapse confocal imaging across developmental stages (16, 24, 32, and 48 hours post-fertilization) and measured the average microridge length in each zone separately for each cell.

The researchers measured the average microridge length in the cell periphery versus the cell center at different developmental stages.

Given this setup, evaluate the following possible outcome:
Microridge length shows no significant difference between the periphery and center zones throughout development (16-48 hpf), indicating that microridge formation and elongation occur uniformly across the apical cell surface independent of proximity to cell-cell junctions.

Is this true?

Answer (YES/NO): NO